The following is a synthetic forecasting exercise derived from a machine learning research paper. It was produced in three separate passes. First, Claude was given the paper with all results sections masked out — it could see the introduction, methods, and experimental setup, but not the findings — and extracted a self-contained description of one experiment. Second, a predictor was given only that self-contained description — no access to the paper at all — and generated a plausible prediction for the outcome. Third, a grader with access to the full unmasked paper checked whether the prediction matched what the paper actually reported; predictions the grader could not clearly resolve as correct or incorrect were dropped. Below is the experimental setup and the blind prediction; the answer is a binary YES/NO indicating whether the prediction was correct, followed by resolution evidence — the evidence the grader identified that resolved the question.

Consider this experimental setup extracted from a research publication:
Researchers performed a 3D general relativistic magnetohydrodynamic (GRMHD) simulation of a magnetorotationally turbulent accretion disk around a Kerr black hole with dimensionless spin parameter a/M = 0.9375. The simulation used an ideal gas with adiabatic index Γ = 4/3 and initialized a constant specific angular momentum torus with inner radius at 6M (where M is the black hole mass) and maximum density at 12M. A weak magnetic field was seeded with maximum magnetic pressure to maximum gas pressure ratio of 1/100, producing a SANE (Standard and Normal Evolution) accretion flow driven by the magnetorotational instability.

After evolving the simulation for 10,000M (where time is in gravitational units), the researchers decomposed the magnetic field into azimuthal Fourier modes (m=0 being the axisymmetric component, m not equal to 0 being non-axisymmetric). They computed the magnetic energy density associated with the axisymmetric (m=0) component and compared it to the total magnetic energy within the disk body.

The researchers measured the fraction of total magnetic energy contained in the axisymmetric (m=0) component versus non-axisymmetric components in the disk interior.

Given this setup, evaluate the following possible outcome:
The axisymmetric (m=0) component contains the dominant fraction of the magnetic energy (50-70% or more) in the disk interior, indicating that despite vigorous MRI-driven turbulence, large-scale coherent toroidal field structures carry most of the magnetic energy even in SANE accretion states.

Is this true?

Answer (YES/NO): NO